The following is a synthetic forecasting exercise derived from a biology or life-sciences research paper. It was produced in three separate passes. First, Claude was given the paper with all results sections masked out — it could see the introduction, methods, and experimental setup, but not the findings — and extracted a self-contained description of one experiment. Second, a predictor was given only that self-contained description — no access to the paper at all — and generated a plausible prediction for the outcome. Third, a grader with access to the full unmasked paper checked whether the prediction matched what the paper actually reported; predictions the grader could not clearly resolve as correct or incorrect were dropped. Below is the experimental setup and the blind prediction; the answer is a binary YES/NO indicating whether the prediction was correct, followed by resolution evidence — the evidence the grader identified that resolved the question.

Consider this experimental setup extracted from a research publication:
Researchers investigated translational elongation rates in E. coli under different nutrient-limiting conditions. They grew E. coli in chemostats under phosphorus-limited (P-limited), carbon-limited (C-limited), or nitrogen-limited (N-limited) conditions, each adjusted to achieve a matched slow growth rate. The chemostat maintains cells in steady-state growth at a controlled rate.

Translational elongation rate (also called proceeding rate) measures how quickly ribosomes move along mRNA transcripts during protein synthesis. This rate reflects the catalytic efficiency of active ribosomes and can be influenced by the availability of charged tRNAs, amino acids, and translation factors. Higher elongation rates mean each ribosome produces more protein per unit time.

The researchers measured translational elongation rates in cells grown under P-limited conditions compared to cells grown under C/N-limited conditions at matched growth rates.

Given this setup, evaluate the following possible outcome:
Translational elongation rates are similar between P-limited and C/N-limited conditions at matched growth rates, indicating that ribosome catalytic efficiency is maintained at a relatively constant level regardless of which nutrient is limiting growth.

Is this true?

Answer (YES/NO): NO